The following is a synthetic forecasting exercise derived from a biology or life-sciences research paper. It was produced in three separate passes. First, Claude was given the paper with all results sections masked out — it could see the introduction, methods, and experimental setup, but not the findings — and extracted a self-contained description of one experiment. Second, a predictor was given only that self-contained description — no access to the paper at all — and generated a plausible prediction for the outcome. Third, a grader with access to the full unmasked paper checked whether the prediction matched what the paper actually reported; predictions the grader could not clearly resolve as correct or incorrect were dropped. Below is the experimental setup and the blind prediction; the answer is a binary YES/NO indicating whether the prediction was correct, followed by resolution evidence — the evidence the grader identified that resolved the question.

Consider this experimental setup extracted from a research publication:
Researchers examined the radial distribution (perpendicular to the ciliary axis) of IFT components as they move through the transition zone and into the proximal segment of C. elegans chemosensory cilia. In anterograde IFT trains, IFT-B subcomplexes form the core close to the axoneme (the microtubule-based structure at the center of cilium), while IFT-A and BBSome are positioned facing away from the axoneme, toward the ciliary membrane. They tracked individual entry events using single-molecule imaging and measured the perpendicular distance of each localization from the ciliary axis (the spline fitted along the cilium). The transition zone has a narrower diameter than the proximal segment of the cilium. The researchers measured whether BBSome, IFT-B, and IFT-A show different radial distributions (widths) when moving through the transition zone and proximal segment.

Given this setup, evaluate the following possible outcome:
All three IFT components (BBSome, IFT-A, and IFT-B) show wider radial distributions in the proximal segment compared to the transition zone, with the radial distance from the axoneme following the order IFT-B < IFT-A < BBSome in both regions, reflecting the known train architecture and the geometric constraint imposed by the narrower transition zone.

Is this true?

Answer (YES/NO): NO